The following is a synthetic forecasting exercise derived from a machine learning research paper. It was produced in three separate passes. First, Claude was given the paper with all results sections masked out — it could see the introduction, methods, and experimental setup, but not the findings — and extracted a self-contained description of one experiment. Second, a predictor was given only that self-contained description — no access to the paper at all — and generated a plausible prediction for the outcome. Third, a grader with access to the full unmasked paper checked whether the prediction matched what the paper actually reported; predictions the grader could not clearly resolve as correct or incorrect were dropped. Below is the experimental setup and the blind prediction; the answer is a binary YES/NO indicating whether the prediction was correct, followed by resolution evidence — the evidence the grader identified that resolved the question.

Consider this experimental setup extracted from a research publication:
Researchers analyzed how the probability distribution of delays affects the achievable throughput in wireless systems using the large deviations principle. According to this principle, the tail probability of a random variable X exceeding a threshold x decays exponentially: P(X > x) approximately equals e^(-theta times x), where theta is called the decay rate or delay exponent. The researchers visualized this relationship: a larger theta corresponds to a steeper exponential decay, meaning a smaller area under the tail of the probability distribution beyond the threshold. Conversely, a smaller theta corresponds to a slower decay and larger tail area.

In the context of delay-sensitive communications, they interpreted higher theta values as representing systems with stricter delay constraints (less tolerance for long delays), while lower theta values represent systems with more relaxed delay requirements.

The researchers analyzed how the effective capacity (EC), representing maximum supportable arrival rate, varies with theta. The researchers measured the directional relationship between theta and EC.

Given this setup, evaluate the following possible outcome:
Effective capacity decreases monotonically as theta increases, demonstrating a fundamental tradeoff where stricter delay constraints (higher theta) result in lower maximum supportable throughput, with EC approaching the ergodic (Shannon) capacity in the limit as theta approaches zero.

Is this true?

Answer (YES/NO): YES